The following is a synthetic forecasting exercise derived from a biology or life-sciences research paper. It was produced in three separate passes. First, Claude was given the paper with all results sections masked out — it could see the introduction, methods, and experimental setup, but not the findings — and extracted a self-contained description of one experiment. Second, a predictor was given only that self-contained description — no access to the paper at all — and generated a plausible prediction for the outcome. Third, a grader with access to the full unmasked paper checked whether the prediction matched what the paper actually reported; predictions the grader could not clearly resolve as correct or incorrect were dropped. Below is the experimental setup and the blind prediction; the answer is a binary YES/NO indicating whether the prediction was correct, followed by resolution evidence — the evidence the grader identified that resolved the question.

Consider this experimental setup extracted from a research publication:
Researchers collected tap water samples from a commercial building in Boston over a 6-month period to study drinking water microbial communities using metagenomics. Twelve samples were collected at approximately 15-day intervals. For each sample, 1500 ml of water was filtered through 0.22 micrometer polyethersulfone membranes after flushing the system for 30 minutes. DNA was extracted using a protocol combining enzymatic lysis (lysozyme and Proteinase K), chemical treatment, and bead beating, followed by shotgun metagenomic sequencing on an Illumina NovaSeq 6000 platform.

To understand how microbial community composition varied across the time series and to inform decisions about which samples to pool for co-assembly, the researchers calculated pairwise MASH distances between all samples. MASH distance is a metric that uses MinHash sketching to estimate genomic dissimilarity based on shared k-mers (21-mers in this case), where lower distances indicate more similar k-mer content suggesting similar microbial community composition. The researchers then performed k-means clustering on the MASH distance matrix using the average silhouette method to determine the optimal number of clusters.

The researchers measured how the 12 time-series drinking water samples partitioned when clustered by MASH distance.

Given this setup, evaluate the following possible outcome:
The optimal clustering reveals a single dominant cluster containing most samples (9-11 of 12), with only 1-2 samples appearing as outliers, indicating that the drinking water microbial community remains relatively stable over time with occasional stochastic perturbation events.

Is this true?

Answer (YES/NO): NO